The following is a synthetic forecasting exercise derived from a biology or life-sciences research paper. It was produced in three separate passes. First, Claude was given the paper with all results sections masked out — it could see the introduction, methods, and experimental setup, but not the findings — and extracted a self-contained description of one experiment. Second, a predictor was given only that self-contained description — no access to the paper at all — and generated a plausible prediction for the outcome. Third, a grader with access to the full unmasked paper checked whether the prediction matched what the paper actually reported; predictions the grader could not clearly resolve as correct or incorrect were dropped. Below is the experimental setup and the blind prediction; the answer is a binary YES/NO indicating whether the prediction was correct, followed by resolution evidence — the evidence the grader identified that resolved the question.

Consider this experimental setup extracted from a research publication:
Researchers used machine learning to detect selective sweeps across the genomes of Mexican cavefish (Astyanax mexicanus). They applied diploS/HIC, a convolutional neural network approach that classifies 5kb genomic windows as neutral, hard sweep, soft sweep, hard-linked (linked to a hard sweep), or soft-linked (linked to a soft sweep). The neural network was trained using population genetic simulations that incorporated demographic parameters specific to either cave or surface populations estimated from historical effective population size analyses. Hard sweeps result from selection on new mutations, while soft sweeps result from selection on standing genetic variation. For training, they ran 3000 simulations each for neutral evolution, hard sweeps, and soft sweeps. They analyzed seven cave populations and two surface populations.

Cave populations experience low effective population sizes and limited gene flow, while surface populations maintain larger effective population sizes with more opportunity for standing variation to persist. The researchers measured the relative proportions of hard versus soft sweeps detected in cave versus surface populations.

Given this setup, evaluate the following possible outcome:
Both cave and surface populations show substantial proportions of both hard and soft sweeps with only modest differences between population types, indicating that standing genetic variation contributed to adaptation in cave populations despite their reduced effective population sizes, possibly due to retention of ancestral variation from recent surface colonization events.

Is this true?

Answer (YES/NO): NO